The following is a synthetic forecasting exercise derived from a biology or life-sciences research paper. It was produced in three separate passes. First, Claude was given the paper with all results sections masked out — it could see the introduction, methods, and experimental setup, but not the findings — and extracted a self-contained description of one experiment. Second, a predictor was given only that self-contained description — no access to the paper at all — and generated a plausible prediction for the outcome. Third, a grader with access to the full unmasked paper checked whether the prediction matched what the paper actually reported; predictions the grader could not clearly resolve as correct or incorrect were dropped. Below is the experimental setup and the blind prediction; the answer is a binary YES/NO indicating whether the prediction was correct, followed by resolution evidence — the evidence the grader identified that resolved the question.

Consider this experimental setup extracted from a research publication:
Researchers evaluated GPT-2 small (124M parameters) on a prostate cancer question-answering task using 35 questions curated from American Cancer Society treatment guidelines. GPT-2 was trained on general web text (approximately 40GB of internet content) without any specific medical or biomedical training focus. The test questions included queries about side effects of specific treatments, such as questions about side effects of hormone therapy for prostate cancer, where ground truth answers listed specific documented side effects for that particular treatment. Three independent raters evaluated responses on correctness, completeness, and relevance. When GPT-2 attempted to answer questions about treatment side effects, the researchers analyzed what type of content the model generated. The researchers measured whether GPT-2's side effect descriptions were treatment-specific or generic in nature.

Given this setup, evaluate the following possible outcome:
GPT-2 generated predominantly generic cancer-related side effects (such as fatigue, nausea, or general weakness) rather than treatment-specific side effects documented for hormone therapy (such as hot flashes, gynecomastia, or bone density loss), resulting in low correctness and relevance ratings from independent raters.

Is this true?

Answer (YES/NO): YES